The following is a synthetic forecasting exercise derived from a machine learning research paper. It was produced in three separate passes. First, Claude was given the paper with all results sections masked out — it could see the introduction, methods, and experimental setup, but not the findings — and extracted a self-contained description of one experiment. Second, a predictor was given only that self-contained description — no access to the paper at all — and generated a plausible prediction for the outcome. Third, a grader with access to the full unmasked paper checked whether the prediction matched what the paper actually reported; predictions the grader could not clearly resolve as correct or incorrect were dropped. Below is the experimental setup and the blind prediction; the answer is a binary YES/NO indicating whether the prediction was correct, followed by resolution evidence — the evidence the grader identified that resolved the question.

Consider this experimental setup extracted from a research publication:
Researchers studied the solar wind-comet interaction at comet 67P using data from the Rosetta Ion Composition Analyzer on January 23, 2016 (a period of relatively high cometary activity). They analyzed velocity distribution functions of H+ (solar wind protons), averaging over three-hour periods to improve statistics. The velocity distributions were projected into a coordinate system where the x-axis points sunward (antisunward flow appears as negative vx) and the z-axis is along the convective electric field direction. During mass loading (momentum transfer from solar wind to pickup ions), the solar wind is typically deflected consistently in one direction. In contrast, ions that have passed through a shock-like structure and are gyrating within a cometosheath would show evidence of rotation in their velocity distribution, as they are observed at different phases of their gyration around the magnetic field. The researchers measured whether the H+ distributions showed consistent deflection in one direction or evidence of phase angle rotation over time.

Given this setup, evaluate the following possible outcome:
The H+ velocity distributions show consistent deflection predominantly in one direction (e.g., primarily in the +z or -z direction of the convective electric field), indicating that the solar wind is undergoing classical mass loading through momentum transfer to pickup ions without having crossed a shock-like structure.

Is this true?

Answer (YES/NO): NO